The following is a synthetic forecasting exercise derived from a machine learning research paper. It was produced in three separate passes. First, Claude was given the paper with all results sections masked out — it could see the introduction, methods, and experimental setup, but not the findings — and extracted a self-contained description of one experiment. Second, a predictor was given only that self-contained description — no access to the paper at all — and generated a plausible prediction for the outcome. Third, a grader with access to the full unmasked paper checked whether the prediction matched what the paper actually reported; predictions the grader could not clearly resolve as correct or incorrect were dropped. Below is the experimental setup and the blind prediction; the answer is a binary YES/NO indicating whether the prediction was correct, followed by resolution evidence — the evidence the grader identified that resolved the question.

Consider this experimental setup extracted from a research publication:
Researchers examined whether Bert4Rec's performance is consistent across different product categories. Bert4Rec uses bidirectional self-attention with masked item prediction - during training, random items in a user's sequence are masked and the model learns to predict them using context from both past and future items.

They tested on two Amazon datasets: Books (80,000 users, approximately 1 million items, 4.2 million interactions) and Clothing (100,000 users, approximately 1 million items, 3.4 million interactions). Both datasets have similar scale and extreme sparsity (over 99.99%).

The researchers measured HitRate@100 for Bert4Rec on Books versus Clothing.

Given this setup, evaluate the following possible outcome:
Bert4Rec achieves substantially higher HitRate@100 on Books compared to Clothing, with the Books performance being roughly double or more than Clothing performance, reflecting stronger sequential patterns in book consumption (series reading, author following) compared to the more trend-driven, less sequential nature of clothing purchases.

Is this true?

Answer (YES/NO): NO